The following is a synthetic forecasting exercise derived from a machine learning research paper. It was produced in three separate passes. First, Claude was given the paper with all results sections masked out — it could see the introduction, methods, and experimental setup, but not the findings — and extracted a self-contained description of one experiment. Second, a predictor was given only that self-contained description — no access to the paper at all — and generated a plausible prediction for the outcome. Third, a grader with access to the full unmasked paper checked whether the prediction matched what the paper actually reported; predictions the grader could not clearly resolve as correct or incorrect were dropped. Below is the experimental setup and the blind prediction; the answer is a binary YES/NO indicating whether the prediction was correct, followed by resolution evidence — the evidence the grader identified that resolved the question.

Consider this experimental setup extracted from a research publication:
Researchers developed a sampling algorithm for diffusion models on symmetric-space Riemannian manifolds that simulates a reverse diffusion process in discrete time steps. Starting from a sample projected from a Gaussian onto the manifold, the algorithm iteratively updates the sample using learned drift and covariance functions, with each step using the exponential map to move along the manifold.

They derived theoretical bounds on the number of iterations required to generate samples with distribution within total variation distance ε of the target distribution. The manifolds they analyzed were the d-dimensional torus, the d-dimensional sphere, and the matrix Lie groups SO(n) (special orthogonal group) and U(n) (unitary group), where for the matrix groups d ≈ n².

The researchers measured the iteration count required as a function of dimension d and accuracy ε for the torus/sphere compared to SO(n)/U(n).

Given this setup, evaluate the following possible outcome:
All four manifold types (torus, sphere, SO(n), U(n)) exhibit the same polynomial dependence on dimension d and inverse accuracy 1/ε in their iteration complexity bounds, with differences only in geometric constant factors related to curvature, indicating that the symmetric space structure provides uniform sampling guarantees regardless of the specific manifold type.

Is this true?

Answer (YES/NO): NO